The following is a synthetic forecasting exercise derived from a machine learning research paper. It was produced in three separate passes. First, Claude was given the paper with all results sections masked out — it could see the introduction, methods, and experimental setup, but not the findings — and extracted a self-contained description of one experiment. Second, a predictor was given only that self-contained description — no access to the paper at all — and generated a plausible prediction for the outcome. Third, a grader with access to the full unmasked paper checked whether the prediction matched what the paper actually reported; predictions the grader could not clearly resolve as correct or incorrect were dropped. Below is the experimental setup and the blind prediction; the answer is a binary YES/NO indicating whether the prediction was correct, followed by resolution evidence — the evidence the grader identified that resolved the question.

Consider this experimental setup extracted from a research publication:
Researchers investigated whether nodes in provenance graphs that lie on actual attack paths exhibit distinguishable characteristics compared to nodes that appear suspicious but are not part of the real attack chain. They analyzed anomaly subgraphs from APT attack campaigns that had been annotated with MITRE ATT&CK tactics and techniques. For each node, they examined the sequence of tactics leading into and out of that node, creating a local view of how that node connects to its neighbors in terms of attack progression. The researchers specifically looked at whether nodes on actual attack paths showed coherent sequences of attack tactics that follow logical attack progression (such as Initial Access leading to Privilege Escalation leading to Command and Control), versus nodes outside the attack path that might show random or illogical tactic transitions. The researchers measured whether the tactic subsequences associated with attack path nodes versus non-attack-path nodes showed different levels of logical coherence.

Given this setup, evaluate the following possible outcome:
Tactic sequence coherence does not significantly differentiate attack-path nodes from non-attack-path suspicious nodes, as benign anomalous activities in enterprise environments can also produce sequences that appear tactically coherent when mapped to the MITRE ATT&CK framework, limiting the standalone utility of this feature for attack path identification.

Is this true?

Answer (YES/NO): NO